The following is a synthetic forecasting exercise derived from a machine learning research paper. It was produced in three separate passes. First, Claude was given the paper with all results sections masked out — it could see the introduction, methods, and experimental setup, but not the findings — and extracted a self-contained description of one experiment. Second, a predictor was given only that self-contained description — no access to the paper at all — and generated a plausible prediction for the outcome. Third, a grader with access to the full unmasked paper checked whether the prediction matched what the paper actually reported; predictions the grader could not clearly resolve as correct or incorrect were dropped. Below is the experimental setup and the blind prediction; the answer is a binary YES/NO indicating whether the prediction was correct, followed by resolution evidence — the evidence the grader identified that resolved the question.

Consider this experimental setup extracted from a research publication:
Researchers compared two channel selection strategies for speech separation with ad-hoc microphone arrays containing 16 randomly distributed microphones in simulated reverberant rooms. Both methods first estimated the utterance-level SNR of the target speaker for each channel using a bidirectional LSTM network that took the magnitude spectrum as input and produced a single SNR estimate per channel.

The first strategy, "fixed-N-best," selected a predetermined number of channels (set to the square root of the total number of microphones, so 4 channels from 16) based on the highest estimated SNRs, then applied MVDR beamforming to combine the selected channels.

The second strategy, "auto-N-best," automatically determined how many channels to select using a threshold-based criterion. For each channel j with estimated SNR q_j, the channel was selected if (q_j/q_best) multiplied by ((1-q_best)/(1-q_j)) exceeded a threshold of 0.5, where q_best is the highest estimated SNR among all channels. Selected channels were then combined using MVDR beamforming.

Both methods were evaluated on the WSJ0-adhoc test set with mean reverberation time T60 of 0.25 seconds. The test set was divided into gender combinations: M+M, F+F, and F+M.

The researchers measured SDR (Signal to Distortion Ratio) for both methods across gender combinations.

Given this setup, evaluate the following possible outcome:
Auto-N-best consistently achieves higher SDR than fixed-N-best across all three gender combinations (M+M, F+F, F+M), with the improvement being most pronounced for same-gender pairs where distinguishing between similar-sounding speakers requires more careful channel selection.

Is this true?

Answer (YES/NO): YES